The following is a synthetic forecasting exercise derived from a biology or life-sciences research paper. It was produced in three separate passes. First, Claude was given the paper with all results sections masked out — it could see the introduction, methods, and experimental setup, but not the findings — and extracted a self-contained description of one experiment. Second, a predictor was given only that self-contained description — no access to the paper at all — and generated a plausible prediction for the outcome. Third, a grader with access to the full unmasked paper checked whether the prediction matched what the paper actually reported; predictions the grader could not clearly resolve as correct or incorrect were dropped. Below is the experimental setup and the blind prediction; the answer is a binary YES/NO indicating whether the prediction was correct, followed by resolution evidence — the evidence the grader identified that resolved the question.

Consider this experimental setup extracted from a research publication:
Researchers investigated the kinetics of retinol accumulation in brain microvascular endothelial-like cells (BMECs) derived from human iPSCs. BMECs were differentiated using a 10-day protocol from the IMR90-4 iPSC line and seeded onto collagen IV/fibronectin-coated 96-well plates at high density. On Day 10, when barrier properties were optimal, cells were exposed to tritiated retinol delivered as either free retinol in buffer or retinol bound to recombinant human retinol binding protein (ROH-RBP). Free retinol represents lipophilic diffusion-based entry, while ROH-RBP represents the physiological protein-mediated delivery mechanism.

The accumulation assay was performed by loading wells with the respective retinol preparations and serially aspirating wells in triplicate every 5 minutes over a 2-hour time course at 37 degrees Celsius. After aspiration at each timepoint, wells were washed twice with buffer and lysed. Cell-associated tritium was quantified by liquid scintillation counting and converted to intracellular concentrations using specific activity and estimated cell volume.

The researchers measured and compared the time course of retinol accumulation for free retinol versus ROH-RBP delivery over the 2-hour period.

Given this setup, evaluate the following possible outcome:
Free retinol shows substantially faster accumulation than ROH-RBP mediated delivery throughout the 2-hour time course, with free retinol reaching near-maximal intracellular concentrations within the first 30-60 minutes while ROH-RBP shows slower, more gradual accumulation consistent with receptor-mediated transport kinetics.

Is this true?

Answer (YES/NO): NO